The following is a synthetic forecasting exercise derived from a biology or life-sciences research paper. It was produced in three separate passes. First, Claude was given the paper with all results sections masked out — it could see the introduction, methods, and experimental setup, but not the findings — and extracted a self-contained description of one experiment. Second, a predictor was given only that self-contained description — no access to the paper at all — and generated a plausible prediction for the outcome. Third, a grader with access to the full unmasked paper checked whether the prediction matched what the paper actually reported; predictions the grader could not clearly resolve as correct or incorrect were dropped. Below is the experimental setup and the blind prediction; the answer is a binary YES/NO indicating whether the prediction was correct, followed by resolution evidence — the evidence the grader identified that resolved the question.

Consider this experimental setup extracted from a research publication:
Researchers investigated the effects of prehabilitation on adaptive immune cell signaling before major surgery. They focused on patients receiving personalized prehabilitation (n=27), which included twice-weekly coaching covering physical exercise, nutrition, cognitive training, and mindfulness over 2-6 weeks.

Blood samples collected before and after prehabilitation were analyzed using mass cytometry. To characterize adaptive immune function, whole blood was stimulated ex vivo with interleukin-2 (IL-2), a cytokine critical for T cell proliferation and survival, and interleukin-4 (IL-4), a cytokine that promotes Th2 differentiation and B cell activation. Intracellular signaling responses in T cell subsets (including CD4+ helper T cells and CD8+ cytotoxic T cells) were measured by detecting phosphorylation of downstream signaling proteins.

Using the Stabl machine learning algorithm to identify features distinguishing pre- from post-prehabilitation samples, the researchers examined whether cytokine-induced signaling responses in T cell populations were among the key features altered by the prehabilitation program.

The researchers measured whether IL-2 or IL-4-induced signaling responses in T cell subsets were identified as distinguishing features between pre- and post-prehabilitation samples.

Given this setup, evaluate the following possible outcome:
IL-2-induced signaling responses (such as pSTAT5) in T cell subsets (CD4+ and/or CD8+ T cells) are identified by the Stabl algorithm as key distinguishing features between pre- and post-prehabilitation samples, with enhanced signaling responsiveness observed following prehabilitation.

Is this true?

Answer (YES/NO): NO